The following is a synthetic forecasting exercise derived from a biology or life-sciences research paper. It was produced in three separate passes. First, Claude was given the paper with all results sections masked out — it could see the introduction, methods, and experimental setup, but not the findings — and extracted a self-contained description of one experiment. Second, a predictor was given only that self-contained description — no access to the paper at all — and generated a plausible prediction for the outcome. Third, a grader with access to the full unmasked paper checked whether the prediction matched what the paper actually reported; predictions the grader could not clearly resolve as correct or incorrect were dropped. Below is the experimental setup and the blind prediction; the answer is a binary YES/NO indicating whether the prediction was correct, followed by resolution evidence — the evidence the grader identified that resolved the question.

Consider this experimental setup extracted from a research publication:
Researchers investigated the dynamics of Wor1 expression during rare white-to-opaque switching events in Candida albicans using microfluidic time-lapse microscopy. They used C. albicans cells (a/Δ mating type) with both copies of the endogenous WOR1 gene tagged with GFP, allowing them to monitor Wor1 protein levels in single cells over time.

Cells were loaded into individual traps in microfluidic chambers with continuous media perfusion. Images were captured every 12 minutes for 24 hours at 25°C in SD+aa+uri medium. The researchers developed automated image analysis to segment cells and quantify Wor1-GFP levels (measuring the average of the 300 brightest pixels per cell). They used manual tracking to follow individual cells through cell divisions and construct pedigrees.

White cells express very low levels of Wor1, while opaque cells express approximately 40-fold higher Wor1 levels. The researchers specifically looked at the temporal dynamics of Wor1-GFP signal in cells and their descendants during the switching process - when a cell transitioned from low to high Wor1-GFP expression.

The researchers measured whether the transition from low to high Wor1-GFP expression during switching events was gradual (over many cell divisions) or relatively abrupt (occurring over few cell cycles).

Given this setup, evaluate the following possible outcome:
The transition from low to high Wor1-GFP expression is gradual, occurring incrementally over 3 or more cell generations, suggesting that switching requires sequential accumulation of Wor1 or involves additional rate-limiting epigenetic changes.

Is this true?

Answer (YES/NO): NO